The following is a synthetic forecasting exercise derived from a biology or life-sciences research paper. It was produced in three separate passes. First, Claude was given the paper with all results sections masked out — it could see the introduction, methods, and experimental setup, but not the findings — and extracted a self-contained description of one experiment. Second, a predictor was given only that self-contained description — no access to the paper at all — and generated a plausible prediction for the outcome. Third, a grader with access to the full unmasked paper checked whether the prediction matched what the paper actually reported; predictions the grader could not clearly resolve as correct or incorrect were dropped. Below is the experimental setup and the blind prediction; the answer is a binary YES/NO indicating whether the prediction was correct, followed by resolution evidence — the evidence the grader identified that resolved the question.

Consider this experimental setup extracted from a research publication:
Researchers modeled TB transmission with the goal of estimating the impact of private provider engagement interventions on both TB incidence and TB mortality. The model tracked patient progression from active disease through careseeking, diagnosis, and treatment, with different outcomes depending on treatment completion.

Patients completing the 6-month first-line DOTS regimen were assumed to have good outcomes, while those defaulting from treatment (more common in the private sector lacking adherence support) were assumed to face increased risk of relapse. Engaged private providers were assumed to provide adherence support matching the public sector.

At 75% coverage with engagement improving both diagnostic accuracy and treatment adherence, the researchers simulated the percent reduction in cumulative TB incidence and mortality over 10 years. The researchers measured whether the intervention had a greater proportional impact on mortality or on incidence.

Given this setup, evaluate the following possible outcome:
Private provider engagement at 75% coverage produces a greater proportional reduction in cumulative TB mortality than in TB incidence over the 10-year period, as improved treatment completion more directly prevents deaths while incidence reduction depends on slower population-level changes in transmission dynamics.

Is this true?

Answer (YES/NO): YES